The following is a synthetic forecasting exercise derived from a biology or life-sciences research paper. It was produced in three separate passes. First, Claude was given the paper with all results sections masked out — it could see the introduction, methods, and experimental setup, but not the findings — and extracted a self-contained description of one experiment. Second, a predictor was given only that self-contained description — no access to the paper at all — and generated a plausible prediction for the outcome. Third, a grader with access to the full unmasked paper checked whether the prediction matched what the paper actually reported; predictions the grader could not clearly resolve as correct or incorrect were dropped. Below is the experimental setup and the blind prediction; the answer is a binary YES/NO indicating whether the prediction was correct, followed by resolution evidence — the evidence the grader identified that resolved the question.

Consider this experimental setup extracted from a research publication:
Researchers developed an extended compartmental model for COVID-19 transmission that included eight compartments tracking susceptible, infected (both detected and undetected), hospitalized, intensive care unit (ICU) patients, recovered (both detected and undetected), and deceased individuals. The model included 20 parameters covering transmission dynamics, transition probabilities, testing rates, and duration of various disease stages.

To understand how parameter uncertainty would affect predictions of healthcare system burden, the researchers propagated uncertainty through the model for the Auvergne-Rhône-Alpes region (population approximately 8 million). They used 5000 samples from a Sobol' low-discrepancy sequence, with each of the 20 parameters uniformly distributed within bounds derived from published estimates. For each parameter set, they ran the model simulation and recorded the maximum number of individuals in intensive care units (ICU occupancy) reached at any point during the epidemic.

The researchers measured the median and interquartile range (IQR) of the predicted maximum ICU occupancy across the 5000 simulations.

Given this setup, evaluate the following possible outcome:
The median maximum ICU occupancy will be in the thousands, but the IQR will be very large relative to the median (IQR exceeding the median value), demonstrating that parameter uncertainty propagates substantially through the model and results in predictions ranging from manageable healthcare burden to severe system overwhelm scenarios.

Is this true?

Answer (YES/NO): YES